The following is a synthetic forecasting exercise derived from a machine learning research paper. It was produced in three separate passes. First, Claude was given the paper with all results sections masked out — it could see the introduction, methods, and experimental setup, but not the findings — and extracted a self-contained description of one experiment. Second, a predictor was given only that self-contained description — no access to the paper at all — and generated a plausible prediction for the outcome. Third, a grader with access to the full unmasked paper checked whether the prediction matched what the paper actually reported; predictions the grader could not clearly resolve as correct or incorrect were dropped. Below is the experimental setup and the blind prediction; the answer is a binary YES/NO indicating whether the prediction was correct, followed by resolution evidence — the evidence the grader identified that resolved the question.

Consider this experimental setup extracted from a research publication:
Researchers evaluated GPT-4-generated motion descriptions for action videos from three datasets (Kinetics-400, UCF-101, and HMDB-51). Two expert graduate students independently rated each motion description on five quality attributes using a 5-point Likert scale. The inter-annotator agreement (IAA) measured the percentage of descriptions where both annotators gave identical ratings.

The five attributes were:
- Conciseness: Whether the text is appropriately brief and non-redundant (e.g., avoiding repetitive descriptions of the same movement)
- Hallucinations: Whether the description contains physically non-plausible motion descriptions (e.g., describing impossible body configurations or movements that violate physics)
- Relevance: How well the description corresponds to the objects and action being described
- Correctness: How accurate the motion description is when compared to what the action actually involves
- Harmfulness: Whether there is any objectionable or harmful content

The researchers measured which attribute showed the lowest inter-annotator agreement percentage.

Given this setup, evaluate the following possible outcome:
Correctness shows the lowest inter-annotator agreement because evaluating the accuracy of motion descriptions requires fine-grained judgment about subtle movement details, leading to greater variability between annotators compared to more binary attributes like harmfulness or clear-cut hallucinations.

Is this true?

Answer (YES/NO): NO